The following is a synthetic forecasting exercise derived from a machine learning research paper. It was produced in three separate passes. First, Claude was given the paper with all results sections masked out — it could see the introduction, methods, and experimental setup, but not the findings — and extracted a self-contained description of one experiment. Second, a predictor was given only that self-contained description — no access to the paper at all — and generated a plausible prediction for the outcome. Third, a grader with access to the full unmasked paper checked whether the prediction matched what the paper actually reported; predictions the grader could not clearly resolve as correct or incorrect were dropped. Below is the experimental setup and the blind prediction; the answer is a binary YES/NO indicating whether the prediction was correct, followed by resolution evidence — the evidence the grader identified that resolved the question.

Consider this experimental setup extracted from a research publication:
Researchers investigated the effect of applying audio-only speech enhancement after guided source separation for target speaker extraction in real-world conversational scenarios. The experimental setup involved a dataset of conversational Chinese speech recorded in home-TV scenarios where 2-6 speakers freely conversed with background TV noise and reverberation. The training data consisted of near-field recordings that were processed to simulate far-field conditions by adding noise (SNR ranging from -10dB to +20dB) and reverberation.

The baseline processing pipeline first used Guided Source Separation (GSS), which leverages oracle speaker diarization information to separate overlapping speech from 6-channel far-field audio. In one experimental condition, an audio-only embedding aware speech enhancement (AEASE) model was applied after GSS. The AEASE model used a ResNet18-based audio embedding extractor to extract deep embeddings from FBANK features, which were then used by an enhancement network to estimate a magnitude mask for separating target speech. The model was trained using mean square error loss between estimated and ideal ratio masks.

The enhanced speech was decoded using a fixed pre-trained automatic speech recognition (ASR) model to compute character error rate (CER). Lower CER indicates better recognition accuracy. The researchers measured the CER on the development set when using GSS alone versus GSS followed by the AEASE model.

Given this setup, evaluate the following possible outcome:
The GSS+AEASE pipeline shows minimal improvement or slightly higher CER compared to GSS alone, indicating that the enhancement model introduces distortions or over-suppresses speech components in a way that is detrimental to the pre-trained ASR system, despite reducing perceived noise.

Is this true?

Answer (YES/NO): YES